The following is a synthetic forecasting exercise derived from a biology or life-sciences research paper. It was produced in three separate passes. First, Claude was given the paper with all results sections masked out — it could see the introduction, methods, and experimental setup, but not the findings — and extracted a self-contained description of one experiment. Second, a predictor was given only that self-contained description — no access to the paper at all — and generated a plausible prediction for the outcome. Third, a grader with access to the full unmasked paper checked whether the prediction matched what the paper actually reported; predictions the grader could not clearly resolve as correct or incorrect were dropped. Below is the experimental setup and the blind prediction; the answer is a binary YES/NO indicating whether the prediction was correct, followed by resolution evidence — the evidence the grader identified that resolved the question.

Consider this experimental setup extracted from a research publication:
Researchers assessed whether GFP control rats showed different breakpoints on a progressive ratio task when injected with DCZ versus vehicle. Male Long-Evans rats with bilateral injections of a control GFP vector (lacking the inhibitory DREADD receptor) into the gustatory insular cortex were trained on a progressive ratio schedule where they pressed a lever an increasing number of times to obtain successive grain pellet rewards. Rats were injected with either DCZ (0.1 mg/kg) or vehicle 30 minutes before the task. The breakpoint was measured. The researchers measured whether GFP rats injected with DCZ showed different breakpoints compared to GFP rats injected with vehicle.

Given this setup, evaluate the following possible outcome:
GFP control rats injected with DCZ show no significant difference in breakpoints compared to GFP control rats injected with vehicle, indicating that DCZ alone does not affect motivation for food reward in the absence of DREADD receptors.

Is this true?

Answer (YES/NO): NO